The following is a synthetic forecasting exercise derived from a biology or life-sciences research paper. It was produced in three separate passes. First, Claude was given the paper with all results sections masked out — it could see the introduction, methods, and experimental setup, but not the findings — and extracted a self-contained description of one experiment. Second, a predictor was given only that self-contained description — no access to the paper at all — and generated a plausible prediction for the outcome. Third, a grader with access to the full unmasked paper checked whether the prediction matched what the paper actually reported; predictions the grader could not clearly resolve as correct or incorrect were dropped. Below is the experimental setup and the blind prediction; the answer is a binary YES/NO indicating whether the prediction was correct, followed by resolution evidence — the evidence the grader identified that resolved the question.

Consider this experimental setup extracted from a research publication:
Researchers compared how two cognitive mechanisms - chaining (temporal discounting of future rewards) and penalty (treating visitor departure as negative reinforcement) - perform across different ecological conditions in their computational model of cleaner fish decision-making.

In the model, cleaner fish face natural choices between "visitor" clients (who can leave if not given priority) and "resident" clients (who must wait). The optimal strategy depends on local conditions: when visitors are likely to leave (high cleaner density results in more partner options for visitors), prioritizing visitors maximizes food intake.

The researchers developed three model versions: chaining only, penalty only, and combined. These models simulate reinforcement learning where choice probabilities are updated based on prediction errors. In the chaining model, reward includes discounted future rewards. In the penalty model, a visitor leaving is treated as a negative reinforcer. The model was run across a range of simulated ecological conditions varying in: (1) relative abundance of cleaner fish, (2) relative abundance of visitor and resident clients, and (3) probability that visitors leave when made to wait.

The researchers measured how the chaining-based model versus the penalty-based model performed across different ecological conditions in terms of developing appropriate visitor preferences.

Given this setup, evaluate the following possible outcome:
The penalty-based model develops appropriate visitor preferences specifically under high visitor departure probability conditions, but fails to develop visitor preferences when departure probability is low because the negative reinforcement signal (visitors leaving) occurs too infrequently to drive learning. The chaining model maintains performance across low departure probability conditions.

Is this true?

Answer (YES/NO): NO